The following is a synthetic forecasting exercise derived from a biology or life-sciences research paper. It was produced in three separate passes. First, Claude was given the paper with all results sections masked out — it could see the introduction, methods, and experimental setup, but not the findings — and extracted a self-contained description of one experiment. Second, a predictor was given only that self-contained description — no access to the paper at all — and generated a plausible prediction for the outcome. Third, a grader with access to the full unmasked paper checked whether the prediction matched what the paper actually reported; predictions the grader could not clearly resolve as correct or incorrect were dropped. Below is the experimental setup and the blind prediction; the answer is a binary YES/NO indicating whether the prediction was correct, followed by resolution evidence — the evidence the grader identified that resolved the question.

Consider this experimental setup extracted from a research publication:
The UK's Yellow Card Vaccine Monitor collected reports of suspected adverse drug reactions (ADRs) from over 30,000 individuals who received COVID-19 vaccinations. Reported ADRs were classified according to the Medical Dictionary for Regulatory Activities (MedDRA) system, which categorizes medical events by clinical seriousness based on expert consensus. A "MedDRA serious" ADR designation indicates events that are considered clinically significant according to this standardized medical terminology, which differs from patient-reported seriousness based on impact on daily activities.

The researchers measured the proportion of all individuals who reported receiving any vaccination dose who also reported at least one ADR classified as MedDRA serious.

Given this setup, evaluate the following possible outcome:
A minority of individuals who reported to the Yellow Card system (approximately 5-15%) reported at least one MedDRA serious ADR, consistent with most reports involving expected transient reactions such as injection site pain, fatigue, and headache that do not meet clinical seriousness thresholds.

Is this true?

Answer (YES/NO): YES